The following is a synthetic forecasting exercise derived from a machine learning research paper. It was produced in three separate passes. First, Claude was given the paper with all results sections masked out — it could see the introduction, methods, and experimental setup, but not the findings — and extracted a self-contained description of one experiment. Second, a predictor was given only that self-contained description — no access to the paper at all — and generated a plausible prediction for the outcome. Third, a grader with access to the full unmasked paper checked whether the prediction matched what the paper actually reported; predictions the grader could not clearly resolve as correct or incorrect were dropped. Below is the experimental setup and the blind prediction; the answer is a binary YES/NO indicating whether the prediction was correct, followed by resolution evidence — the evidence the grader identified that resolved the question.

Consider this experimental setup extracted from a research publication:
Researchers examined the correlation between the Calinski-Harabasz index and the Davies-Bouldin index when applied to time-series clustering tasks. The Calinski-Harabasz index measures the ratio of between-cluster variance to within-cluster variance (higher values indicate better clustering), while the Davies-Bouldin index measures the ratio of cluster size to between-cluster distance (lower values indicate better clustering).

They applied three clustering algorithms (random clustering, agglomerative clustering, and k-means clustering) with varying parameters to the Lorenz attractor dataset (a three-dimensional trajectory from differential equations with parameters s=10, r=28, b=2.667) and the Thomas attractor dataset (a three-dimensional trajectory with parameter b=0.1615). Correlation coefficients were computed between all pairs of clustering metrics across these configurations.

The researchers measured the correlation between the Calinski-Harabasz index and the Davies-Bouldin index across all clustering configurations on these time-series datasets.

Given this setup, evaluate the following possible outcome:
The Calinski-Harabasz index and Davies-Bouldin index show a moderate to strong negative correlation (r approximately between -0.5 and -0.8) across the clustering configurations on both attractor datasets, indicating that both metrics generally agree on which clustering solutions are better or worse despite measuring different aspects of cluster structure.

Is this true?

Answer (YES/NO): NO